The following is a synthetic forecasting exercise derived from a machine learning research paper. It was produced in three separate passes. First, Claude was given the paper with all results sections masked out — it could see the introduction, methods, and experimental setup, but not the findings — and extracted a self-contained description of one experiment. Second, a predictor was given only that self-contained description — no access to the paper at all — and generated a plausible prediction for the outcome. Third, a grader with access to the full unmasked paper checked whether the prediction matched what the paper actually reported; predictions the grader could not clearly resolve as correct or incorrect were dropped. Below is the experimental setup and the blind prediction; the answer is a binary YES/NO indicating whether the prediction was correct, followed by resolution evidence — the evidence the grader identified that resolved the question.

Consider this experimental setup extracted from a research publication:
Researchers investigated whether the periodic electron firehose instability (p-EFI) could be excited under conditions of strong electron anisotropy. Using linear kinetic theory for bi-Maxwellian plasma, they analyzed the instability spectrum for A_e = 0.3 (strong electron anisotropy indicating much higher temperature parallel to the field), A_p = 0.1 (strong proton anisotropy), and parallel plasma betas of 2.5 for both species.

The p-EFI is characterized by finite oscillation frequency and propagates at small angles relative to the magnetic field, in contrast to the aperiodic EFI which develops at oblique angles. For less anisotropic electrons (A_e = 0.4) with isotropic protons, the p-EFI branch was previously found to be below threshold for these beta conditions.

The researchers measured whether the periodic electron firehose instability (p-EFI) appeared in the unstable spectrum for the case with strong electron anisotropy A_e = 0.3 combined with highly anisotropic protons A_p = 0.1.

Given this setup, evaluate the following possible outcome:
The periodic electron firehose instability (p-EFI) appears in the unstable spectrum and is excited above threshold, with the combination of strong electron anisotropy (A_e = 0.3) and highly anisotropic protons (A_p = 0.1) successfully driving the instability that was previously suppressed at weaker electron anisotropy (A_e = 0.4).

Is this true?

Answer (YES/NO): YES